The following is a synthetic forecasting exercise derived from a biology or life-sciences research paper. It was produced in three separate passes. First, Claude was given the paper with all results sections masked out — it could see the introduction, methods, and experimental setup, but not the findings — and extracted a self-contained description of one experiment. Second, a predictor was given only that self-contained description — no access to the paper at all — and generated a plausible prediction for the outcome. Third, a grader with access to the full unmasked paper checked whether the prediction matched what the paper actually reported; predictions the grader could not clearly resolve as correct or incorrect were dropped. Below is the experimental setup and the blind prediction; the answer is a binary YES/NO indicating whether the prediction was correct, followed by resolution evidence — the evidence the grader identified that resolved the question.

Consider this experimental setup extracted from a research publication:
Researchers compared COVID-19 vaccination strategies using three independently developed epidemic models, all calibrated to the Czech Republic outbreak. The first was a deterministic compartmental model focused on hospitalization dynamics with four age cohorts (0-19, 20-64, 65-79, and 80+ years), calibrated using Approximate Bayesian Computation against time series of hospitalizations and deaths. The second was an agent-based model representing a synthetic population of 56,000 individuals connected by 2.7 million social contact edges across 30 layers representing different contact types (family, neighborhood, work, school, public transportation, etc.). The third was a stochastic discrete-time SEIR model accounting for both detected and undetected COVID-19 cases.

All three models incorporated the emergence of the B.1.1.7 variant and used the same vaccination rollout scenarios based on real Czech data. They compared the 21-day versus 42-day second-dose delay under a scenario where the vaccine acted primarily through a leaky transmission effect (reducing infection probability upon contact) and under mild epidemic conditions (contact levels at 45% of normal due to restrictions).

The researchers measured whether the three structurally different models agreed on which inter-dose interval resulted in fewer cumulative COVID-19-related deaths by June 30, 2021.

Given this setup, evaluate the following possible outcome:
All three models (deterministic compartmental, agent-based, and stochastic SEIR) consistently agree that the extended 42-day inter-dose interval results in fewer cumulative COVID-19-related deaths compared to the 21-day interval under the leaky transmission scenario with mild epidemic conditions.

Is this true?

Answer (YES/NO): NO